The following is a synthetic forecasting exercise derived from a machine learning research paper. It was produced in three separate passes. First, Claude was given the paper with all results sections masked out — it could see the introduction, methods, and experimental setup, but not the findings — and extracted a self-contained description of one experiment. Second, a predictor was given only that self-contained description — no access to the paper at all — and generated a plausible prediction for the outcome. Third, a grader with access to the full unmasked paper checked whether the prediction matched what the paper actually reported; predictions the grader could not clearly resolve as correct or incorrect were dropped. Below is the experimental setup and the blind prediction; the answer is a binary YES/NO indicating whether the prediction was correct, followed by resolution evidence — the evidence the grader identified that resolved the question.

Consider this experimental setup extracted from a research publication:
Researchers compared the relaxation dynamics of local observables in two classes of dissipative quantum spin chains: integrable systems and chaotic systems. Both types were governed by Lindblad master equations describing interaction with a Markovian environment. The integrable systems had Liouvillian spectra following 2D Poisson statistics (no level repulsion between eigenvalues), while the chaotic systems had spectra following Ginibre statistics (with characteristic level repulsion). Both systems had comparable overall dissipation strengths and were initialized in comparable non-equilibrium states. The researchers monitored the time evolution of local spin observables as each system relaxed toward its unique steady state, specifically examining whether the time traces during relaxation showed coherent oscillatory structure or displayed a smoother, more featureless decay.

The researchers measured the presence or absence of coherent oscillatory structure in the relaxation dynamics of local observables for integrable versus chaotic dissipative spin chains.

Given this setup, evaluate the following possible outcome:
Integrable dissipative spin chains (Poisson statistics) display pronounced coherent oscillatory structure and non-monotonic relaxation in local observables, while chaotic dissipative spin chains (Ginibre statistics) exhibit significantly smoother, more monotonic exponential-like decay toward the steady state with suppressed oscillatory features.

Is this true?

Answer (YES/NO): NO